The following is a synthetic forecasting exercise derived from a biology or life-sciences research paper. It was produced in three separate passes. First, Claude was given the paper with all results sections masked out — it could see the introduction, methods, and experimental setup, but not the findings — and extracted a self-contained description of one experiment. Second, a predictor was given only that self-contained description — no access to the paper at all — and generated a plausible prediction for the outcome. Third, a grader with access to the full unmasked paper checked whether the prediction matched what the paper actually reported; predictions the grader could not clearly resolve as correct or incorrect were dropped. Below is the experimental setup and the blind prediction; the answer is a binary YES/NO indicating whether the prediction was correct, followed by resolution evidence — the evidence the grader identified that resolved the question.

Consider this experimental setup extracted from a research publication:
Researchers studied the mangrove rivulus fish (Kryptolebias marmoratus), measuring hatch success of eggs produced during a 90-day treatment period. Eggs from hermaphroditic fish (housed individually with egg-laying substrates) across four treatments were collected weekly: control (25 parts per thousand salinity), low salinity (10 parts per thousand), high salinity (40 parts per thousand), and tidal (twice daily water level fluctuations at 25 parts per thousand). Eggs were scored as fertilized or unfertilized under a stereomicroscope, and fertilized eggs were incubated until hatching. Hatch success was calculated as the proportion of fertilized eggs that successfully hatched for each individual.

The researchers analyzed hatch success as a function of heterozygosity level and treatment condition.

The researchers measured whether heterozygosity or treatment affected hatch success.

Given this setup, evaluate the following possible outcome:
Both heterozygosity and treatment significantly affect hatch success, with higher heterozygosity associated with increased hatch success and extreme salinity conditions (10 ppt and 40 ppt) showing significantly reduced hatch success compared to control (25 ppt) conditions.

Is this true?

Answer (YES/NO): NO